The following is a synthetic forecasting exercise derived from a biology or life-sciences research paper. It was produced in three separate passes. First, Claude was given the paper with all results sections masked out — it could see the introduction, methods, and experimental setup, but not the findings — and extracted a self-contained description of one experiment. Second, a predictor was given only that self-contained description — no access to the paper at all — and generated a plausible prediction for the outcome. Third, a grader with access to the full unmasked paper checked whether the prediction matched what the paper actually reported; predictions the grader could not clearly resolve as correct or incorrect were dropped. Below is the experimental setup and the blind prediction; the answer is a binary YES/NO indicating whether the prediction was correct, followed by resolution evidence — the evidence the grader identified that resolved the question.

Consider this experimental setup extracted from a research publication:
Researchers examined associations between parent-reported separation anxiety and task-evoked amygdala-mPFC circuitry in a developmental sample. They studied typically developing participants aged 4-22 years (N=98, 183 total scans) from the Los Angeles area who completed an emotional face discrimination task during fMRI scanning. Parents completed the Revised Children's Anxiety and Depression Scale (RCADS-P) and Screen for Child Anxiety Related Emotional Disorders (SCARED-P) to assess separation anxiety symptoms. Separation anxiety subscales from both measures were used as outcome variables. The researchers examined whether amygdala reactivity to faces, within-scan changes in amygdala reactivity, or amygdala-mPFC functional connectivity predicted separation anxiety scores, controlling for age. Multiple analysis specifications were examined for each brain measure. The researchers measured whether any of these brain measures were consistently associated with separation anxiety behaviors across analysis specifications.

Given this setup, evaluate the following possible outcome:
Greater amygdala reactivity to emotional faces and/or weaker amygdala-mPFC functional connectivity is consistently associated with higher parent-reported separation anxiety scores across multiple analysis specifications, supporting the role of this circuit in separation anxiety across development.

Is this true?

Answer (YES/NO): NO